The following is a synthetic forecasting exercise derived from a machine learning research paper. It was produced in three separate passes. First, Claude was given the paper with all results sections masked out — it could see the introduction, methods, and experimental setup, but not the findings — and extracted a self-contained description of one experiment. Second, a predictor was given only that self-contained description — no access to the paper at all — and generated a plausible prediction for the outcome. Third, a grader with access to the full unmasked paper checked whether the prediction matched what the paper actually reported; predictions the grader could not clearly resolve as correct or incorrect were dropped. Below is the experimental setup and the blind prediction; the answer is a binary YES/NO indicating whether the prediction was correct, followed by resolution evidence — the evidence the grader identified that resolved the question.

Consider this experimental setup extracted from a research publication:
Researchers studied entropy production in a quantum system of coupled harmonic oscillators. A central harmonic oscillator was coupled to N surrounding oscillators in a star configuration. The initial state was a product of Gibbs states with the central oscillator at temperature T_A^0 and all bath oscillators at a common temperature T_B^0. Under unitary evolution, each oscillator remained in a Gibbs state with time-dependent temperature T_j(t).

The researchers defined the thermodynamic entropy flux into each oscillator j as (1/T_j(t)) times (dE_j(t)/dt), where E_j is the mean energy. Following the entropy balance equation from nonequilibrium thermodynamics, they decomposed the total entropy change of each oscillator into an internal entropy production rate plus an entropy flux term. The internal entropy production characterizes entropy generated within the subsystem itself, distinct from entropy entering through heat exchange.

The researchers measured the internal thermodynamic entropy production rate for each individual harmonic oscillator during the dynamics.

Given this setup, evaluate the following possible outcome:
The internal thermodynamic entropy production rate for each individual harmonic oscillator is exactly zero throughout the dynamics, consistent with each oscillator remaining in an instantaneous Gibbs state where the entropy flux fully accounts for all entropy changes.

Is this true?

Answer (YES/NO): YES